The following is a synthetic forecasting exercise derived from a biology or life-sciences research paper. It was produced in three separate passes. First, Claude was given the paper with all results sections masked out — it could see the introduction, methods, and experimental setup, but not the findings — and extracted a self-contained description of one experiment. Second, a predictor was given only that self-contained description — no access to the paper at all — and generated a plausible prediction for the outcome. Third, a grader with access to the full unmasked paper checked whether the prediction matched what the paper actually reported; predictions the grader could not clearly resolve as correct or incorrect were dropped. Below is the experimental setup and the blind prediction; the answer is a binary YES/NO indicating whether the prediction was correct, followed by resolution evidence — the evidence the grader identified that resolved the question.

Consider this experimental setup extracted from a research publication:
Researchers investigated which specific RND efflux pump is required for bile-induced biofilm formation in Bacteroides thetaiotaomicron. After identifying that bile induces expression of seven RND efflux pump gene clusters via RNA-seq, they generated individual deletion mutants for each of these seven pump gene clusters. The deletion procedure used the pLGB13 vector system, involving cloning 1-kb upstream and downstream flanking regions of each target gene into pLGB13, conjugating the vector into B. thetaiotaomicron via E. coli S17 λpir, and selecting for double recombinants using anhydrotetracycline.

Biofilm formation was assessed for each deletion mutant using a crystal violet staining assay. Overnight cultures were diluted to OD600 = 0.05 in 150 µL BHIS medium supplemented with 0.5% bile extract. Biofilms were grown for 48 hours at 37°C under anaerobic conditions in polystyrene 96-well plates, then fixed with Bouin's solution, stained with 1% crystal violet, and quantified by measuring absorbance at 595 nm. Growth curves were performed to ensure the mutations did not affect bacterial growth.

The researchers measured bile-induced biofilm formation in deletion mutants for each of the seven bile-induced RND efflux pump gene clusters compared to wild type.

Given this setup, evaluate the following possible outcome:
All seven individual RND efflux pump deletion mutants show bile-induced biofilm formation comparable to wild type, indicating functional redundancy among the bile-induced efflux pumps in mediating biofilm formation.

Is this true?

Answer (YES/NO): NO